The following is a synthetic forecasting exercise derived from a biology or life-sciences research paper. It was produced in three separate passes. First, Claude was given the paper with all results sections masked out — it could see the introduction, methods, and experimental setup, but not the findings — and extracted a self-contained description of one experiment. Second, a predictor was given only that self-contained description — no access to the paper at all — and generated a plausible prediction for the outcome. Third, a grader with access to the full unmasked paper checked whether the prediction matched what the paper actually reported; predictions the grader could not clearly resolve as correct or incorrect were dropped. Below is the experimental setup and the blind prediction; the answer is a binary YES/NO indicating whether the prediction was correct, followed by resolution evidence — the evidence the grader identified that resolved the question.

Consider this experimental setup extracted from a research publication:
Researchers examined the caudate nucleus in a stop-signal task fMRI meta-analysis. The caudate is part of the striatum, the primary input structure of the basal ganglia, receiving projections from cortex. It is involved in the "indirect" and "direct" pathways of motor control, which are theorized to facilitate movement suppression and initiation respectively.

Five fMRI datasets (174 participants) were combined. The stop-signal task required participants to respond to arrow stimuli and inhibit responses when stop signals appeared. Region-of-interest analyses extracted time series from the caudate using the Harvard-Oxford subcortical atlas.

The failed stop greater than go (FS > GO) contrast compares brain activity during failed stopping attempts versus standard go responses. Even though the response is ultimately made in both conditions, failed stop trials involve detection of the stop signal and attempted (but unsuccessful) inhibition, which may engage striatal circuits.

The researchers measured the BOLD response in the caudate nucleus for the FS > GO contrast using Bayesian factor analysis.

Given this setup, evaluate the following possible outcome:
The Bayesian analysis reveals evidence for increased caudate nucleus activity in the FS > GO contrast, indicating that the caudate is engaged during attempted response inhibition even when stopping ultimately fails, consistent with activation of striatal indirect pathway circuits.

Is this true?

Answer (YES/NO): YES